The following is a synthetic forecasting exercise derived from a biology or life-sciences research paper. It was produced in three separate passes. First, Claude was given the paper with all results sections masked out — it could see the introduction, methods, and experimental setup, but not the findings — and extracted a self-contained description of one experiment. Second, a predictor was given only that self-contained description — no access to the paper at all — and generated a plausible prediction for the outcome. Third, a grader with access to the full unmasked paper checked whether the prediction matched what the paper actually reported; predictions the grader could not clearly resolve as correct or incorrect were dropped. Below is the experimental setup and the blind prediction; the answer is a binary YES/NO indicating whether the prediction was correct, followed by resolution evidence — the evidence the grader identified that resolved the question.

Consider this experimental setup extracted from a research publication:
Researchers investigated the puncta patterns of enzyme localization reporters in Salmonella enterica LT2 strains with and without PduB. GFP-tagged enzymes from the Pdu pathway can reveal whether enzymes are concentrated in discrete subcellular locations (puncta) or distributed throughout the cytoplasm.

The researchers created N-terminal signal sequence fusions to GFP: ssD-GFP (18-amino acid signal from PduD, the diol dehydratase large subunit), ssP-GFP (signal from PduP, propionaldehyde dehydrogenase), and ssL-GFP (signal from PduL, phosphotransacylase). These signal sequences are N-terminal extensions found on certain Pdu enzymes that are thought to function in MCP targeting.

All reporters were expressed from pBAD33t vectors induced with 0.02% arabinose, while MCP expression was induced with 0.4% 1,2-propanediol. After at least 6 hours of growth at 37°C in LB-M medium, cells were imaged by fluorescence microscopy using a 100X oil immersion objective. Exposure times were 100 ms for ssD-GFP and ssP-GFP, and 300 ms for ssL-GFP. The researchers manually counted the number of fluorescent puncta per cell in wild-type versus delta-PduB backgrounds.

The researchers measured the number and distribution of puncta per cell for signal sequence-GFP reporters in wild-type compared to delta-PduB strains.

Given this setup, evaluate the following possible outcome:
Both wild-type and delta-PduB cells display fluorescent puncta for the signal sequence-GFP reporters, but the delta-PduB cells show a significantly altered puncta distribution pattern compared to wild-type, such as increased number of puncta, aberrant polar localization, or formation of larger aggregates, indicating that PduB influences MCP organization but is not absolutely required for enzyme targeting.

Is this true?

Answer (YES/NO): NO